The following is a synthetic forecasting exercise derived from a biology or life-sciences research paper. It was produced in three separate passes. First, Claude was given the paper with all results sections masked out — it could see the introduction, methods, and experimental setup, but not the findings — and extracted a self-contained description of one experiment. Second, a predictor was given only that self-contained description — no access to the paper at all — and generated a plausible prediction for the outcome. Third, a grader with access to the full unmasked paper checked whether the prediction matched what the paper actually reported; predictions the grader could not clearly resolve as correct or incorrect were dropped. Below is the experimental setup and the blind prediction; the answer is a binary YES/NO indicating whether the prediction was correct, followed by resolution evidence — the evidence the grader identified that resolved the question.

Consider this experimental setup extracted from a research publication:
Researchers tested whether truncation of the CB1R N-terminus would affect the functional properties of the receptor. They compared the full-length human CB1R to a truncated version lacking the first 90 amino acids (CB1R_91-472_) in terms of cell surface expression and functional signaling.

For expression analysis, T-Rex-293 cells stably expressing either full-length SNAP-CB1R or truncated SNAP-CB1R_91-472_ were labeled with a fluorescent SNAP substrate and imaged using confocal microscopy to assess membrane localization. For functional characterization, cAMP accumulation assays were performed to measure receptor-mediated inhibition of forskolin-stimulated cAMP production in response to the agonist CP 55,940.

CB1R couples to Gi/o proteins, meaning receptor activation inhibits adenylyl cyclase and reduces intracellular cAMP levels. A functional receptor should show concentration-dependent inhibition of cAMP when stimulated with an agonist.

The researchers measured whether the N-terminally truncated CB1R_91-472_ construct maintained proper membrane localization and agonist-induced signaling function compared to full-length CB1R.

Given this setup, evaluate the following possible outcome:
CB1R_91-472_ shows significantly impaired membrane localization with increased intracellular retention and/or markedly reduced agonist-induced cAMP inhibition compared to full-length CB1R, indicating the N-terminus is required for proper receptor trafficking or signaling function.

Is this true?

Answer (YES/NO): NO